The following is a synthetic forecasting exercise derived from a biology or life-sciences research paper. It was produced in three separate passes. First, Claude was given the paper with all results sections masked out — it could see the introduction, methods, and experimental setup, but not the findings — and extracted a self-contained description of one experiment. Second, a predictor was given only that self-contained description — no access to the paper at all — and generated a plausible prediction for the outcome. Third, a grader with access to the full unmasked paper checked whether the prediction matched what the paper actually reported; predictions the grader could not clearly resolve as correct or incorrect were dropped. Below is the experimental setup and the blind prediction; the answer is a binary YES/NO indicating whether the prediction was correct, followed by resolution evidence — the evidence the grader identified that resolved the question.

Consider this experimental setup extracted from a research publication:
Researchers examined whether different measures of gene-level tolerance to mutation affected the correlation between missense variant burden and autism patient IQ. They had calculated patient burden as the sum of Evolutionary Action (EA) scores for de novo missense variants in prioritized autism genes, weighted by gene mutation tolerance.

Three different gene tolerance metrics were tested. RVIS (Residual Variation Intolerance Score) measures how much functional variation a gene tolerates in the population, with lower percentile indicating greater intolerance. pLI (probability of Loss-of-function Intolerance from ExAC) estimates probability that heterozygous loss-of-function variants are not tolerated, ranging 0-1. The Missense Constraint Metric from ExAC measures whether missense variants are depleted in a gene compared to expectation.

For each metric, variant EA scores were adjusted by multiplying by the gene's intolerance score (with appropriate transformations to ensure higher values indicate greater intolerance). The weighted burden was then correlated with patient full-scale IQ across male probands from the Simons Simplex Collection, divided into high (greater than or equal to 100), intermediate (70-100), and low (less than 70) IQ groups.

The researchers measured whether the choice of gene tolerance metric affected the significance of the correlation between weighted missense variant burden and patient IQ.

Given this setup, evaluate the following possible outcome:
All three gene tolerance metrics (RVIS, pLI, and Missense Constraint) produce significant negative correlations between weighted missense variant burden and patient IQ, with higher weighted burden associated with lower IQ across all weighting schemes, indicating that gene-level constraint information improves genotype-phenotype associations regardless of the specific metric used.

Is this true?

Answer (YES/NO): YES